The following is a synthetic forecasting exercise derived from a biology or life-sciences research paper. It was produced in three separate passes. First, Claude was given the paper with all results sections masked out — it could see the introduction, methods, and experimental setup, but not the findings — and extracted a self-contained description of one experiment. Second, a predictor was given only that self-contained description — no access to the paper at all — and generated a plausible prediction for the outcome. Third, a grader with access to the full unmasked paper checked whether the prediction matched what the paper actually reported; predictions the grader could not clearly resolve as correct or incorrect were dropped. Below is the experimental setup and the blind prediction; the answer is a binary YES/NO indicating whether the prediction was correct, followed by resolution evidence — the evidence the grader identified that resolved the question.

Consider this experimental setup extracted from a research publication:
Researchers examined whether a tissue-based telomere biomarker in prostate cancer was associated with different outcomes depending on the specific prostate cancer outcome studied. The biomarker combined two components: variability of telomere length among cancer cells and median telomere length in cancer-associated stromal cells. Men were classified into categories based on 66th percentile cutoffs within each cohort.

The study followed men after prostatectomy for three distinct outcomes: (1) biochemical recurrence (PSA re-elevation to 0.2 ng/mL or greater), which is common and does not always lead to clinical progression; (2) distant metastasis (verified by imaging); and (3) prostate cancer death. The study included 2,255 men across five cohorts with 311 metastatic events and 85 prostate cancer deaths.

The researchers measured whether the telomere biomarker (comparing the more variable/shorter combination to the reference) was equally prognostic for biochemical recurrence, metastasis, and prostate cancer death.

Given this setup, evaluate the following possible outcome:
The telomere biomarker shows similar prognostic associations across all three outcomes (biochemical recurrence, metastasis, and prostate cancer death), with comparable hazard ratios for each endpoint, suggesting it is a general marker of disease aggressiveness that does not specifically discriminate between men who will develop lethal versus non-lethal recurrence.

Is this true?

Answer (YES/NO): NO